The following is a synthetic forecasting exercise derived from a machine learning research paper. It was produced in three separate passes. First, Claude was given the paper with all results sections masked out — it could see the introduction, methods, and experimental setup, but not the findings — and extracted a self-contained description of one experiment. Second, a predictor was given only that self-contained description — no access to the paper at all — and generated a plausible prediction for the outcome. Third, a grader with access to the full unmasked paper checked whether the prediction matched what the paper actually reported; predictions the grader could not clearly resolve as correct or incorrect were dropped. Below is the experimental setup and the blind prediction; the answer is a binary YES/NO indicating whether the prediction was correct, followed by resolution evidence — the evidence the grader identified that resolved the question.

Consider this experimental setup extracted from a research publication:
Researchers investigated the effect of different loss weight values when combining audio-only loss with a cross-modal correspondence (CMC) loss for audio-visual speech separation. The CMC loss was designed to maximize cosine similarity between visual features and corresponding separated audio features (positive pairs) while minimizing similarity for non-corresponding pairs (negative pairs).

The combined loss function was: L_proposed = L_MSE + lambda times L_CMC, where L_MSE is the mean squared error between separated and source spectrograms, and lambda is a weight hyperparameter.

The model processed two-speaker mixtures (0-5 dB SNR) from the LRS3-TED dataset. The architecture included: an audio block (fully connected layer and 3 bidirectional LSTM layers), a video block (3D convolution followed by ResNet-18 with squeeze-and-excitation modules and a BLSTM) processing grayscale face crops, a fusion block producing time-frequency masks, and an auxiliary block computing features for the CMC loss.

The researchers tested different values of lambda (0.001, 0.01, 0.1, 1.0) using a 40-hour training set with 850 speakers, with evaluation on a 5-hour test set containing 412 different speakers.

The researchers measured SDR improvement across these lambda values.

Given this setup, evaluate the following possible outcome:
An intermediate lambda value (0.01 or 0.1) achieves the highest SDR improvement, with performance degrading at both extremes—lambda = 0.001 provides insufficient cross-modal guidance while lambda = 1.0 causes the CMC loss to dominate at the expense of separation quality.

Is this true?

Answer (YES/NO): NO